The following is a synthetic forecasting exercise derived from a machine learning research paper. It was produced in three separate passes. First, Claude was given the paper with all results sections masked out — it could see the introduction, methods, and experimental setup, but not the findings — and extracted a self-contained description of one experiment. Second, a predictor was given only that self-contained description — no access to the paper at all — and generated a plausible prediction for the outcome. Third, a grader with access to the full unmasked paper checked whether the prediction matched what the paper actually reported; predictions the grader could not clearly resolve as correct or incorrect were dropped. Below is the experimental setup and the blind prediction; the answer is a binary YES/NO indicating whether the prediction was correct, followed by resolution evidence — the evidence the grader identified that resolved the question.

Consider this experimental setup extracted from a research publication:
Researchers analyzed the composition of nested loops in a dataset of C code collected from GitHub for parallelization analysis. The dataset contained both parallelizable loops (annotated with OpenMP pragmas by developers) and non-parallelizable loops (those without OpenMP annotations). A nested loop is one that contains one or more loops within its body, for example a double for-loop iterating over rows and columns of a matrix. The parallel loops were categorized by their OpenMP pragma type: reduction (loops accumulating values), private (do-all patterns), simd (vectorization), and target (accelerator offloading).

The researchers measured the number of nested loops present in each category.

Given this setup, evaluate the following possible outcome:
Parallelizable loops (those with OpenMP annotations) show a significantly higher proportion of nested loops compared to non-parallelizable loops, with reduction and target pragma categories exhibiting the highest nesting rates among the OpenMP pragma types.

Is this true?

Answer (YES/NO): NO